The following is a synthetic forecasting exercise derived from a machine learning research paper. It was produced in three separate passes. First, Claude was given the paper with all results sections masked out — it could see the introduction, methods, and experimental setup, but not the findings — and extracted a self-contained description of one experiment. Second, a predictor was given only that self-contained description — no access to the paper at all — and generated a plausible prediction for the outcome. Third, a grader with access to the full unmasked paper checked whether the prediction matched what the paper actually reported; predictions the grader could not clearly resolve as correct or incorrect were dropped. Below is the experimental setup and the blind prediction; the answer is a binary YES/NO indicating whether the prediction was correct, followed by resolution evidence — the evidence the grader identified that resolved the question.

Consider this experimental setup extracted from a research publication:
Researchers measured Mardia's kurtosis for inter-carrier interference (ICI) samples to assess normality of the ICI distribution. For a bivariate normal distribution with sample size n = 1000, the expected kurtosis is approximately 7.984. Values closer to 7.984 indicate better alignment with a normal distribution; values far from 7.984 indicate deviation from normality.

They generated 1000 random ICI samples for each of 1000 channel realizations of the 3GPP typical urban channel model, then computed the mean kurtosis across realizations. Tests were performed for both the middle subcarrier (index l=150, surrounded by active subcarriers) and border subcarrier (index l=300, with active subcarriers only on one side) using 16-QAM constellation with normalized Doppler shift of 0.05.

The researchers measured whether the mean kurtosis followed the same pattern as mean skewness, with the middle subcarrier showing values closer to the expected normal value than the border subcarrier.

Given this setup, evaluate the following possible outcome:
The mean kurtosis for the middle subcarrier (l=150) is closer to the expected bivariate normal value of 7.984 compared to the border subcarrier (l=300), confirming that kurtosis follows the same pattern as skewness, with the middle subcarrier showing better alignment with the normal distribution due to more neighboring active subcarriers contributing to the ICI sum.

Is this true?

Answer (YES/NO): YES